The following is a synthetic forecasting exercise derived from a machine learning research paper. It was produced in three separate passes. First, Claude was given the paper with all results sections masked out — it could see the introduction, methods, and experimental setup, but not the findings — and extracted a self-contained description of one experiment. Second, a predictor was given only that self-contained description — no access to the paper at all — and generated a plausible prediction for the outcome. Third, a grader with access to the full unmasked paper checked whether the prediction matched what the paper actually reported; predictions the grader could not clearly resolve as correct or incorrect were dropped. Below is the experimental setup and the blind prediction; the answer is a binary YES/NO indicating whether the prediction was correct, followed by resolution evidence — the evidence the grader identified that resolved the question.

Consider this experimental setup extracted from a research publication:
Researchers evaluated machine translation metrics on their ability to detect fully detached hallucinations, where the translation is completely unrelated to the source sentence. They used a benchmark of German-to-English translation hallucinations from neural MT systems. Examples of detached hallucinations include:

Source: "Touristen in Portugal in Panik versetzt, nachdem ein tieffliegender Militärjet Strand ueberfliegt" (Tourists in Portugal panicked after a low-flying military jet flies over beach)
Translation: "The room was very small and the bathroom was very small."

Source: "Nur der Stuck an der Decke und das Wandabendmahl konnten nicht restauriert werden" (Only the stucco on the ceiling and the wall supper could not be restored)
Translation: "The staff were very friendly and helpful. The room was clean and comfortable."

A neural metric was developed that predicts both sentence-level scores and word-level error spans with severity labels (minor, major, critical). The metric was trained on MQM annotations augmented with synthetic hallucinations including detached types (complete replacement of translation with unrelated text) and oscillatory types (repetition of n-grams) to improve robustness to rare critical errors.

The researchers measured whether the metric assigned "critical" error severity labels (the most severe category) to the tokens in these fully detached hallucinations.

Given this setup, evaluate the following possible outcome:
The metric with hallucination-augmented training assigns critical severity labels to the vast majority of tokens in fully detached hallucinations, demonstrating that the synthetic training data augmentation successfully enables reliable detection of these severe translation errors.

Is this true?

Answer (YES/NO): YES